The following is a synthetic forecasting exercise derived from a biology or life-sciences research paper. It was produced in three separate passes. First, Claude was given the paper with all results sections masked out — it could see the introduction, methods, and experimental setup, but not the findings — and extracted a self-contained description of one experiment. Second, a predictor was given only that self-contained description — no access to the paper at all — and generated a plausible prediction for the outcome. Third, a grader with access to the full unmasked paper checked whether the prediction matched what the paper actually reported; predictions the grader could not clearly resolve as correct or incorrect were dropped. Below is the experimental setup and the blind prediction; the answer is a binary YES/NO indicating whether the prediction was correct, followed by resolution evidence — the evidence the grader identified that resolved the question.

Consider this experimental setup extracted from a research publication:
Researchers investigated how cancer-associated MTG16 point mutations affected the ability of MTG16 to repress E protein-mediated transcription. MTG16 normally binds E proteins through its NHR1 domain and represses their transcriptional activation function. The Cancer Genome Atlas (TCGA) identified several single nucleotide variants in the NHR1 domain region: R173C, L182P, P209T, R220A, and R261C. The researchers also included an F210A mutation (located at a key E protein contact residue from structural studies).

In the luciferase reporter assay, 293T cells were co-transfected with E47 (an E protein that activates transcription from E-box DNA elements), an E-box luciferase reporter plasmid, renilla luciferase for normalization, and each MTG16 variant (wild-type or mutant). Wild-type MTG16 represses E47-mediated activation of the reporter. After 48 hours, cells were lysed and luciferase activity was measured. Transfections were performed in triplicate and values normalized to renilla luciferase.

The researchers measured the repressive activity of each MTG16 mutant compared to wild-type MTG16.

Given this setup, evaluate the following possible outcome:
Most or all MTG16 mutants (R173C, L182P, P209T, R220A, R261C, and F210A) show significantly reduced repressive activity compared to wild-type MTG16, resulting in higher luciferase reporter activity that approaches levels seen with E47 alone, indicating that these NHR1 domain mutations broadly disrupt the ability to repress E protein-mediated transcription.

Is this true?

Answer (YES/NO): NO